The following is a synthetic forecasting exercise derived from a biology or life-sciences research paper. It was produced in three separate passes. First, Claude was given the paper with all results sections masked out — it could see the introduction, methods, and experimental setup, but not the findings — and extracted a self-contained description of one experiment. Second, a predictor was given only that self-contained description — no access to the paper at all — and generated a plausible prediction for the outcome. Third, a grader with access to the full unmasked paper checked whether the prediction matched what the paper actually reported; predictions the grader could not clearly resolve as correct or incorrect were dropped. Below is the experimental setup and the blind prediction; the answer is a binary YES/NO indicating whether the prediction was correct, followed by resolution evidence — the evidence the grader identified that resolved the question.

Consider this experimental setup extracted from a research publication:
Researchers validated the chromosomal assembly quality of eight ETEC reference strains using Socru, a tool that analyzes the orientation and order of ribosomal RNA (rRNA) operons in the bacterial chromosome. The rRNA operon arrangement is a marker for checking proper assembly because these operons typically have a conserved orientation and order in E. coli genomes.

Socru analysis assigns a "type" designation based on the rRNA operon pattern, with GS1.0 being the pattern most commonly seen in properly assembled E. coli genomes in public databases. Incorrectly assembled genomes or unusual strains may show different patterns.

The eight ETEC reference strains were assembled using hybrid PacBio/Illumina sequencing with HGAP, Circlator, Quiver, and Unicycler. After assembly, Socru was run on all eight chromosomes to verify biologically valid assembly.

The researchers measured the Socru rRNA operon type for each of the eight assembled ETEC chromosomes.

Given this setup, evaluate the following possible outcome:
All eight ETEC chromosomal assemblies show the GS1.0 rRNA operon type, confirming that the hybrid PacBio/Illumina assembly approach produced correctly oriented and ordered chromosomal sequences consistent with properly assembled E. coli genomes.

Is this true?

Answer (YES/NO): YES